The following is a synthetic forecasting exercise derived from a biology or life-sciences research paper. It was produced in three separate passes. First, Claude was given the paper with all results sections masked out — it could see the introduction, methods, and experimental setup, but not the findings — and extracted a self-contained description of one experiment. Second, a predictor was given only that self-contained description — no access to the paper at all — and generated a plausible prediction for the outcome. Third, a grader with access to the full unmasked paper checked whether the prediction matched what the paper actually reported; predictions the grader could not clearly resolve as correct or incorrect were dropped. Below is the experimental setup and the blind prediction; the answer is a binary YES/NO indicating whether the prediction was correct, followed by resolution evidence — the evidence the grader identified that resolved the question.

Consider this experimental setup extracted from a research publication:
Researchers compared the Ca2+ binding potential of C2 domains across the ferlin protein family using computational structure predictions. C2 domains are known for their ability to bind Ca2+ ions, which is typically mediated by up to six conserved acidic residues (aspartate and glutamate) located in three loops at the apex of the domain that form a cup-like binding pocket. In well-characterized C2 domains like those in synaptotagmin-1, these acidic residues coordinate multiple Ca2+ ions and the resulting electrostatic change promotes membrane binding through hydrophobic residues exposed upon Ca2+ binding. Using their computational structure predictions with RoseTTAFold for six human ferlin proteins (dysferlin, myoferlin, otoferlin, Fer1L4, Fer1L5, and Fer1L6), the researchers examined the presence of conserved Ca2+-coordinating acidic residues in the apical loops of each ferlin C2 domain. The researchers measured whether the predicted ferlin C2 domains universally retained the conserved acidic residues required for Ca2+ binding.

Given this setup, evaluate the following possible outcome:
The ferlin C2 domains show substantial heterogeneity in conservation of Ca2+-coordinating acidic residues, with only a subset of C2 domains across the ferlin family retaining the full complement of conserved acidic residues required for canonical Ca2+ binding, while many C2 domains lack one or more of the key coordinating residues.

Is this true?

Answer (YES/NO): YES